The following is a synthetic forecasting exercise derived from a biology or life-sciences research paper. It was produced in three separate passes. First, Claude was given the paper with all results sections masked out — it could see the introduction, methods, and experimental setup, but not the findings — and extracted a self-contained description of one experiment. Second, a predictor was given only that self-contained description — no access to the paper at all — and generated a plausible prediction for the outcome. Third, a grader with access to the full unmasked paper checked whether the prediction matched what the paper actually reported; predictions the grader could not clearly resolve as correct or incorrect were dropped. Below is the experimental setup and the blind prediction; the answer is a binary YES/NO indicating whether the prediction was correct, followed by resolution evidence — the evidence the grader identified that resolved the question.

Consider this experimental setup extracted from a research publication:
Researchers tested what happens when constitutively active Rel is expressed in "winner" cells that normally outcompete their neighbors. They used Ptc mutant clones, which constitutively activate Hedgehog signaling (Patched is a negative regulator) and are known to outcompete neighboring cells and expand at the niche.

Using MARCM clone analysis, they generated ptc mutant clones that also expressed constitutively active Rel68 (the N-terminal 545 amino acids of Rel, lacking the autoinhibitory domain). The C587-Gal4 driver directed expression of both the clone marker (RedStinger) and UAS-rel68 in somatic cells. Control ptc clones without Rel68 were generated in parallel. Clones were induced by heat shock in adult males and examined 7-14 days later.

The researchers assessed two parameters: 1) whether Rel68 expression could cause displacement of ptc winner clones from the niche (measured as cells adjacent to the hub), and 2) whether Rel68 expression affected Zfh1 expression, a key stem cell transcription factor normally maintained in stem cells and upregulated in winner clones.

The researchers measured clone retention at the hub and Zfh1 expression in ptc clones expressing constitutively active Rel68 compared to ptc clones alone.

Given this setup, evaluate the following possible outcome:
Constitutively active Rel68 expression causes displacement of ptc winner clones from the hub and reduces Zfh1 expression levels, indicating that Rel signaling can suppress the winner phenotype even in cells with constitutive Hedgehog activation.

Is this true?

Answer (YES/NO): NO